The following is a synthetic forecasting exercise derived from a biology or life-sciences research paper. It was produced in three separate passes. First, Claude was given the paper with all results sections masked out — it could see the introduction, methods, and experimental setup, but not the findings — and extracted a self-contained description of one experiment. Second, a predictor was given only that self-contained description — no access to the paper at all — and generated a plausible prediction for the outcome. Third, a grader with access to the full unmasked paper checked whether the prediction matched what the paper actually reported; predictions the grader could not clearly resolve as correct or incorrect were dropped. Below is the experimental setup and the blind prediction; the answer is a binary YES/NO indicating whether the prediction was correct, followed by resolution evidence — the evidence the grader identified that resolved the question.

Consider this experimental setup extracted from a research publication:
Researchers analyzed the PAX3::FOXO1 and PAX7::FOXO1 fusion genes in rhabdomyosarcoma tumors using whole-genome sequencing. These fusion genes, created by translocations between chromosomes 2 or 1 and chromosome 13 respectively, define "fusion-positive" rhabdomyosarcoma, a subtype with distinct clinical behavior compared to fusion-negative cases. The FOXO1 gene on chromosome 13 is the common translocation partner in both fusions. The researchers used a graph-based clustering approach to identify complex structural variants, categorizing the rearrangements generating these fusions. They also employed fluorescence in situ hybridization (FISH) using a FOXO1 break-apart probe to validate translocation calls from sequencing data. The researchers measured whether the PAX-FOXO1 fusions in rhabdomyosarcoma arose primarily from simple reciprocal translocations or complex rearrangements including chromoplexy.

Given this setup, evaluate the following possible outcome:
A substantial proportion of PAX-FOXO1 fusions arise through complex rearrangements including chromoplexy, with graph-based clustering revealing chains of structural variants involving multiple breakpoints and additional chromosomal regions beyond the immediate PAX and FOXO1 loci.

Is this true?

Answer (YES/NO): YES